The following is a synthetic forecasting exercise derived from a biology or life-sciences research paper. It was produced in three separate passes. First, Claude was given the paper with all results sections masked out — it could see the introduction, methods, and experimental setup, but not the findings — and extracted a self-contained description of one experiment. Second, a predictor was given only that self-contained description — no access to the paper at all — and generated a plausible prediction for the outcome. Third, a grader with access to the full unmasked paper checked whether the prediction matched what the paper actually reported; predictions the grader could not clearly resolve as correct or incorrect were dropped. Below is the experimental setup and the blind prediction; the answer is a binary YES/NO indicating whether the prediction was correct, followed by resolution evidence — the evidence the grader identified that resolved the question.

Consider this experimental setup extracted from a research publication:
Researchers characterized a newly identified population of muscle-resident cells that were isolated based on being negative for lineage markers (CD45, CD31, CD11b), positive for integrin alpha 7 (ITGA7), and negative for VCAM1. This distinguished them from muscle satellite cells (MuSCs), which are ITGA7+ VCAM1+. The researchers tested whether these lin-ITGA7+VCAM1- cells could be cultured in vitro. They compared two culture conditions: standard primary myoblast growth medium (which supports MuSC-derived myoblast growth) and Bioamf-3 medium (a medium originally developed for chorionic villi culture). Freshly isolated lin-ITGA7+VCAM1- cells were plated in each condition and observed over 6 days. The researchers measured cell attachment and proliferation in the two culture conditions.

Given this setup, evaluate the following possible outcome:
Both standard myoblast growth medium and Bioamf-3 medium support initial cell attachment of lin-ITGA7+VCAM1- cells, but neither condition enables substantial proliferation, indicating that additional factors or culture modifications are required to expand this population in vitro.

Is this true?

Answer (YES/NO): NO